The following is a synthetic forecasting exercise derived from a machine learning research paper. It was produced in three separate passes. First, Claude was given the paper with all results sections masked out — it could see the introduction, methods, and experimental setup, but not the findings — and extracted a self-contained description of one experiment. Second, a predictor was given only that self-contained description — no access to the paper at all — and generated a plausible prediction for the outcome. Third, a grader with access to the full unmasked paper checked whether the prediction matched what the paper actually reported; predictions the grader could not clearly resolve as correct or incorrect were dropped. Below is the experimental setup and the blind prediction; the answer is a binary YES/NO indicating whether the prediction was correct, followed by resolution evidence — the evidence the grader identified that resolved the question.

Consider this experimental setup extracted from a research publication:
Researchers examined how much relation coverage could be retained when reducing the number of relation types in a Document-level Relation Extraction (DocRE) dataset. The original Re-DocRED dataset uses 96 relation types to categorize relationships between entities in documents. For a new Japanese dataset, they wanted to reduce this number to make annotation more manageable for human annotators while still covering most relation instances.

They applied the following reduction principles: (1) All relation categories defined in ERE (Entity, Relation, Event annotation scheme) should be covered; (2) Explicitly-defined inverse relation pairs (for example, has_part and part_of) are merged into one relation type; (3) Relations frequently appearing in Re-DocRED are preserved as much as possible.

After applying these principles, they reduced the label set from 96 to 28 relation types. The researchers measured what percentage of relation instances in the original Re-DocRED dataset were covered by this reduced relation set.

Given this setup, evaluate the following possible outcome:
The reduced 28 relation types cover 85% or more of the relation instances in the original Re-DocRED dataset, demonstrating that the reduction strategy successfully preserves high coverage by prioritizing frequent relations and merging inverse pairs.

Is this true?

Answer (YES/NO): YES